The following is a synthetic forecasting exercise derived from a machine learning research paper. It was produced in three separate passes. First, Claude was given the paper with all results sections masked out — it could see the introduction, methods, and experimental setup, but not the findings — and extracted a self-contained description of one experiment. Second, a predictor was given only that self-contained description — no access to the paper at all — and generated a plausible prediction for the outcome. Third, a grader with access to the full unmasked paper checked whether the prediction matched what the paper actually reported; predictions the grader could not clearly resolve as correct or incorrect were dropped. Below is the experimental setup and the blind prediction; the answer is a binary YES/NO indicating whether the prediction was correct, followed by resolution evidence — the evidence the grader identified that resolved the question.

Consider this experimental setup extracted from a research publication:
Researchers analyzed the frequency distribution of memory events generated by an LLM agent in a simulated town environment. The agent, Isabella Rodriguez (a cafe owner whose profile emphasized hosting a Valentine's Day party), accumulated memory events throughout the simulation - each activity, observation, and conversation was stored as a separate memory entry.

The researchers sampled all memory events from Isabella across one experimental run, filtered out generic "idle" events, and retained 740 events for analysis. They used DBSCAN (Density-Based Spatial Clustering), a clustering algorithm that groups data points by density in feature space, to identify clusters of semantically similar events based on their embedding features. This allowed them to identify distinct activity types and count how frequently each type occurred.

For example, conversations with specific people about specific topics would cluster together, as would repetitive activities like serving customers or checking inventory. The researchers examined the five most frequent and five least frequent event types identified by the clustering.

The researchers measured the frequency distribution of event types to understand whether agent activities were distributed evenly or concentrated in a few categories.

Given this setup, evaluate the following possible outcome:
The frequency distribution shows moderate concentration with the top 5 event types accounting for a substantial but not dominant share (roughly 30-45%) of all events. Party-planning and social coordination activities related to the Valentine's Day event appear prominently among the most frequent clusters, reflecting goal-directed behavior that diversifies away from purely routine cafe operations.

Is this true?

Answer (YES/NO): NO